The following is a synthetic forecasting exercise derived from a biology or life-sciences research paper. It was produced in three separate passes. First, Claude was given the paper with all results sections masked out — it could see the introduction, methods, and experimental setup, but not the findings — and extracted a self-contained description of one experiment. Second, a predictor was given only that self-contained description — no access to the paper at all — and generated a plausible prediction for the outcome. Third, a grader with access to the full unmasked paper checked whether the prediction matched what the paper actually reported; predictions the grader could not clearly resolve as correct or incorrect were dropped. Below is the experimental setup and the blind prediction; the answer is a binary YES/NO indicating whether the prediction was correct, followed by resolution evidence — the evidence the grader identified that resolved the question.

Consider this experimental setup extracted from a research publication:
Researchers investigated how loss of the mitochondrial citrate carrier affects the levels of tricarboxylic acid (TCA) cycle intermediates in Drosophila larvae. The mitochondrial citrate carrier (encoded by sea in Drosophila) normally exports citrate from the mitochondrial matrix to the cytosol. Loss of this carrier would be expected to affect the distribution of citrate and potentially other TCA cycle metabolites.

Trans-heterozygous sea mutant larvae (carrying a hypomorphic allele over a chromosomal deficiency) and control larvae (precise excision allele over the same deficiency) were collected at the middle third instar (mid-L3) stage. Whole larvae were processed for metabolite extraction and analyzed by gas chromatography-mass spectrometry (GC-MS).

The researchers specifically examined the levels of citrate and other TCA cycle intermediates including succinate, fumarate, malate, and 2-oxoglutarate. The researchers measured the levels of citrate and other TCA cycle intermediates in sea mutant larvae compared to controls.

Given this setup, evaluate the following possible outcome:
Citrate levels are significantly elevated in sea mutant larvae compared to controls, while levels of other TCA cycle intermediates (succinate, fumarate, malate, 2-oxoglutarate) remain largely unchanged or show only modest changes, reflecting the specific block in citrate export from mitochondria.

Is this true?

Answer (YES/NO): NO